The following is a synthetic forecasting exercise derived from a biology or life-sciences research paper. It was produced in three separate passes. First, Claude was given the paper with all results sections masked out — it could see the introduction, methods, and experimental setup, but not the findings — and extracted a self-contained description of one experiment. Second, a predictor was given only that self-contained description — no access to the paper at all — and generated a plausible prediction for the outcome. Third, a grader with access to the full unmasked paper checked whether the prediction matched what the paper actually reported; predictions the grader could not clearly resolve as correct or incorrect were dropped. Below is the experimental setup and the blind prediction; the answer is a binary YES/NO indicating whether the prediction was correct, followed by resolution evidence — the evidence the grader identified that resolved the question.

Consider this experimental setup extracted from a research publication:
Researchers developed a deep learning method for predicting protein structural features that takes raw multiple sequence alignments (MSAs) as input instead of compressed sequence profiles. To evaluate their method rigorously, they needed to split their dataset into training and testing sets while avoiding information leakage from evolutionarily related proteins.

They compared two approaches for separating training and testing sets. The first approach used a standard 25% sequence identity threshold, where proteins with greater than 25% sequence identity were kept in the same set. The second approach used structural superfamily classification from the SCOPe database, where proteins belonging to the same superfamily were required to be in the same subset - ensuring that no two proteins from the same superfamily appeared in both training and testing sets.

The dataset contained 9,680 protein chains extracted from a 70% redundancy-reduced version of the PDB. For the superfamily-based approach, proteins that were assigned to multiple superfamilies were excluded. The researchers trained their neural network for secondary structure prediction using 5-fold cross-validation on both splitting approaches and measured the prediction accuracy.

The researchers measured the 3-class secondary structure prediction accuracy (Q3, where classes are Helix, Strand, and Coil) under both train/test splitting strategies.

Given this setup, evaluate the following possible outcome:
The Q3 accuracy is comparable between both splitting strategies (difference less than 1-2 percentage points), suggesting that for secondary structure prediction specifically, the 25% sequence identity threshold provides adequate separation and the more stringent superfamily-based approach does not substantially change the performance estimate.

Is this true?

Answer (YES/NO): NO